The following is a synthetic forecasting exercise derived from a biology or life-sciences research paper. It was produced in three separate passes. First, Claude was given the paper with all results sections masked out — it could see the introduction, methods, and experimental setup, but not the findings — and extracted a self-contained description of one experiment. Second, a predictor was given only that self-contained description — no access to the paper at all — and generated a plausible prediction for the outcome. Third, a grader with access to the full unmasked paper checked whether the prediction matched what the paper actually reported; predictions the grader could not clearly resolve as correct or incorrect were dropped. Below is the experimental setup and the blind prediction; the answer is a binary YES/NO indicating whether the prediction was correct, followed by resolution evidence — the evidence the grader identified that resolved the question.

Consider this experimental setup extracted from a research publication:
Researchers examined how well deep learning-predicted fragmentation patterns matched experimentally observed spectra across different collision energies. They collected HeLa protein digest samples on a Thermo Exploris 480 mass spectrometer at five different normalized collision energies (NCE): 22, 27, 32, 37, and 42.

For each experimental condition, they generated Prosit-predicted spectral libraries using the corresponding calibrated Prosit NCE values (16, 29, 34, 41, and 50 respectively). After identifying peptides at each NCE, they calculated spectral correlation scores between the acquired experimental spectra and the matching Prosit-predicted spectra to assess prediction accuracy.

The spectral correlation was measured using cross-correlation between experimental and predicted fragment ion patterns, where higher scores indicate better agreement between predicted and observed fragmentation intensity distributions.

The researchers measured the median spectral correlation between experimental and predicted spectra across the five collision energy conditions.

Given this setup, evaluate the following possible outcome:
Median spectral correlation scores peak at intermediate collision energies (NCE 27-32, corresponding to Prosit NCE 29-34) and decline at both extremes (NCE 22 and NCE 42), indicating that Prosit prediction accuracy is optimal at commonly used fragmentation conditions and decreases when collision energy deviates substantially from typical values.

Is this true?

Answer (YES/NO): YES